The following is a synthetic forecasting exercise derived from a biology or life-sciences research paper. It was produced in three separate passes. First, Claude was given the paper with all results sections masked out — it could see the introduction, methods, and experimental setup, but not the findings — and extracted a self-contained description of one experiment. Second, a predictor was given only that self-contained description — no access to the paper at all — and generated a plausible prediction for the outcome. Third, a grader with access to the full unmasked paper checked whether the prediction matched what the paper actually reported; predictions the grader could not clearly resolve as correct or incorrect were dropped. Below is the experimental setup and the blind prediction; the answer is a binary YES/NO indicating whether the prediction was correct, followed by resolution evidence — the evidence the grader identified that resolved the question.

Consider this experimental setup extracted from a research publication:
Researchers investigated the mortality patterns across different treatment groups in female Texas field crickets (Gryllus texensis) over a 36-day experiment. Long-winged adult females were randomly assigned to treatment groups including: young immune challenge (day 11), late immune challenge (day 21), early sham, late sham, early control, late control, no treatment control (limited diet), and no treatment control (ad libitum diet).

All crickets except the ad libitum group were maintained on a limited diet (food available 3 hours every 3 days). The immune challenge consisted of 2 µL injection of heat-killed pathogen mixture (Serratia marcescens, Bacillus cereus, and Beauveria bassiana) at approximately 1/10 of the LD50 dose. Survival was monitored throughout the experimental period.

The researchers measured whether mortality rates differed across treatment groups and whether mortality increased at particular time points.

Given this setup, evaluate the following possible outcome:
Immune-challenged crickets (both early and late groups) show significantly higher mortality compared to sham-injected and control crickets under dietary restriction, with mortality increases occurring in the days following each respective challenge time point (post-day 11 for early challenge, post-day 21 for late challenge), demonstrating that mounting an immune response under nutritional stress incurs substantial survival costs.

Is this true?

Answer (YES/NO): NO